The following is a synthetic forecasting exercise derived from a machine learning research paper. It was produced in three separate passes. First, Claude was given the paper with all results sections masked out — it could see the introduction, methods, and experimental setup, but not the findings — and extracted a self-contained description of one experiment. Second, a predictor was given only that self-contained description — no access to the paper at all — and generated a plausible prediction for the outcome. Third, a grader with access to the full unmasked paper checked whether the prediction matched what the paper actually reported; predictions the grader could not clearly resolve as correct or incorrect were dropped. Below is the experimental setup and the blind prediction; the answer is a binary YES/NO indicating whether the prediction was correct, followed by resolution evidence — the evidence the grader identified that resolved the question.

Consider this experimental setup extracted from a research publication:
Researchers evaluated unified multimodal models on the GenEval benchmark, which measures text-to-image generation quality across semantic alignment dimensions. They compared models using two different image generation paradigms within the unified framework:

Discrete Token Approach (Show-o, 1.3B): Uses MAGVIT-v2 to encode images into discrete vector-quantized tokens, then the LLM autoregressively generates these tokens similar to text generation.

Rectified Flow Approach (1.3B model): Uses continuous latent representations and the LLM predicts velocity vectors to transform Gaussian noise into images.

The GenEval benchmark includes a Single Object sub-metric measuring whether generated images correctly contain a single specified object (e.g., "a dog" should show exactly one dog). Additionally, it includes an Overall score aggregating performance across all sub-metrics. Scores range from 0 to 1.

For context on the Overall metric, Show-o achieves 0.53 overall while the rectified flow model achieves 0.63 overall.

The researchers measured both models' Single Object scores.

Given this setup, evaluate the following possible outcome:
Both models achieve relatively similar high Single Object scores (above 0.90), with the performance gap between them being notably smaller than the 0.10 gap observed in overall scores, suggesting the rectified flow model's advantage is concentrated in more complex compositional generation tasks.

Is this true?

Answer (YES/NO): YES